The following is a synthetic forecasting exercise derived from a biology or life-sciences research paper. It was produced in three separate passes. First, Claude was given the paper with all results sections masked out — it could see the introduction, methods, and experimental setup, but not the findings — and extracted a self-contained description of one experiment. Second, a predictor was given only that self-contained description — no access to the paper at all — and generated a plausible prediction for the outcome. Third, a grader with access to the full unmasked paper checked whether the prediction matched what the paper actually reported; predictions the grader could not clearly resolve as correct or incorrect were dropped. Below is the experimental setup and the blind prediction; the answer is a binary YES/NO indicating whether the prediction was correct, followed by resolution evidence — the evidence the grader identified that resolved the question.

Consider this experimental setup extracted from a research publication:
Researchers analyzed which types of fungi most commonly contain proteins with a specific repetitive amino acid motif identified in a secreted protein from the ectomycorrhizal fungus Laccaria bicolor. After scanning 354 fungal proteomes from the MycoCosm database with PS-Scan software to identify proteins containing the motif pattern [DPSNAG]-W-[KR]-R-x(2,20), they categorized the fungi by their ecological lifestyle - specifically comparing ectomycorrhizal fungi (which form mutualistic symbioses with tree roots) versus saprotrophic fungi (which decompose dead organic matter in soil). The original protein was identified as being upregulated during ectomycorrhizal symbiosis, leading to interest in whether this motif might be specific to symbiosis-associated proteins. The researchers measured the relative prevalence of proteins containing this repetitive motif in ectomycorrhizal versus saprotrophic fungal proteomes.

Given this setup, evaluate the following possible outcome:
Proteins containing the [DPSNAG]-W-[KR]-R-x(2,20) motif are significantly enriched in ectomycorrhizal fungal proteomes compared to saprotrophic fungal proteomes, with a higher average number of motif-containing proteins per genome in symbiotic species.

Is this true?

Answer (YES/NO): NO